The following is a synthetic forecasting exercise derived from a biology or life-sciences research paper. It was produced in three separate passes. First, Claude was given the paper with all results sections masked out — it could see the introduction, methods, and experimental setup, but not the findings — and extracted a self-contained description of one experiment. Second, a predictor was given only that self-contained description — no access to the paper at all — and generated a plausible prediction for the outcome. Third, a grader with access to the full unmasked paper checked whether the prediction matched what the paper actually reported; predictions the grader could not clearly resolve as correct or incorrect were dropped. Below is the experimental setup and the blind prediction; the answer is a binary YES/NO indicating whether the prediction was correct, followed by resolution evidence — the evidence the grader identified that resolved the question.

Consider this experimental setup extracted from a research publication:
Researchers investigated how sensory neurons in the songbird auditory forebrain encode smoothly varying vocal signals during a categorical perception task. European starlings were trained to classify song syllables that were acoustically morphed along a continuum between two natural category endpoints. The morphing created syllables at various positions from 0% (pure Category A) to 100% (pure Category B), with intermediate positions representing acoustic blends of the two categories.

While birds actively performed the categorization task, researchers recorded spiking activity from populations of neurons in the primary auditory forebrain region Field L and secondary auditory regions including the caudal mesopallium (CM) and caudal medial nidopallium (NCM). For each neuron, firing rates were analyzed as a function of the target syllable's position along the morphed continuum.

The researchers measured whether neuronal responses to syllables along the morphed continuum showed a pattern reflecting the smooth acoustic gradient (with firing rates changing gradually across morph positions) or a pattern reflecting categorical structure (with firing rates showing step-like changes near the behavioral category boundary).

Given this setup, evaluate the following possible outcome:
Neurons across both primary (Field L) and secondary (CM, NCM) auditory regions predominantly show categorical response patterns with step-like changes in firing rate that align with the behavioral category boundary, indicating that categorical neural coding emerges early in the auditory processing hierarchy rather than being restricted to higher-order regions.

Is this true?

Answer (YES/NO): NO